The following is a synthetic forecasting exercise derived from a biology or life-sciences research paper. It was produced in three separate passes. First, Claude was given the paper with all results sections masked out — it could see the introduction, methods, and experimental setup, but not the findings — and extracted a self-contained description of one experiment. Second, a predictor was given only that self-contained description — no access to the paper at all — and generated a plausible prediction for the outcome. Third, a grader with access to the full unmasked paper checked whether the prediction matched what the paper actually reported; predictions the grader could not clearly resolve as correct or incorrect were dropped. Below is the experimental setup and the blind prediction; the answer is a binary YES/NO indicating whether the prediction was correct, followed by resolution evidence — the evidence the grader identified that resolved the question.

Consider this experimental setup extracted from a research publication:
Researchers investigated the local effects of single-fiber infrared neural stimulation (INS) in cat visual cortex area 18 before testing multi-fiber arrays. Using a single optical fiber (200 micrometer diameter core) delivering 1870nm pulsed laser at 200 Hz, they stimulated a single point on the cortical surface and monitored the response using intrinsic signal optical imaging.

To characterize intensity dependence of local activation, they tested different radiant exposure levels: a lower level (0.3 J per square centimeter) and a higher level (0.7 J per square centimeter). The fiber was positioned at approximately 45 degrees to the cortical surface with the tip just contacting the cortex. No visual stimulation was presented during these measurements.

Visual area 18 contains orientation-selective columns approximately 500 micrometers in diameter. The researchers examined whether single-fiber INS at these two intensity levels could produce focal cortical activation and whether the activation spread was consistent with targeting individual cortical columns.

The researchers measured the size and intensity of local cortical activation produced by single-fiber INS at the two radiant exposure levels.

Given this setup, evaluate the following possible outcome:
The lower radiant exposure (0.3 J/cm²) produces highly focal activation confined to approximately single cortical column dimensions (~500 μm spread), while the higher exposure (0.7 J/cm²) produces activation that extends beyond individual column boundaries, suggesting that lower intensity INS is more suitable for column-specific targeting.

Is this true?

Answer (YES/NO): NO